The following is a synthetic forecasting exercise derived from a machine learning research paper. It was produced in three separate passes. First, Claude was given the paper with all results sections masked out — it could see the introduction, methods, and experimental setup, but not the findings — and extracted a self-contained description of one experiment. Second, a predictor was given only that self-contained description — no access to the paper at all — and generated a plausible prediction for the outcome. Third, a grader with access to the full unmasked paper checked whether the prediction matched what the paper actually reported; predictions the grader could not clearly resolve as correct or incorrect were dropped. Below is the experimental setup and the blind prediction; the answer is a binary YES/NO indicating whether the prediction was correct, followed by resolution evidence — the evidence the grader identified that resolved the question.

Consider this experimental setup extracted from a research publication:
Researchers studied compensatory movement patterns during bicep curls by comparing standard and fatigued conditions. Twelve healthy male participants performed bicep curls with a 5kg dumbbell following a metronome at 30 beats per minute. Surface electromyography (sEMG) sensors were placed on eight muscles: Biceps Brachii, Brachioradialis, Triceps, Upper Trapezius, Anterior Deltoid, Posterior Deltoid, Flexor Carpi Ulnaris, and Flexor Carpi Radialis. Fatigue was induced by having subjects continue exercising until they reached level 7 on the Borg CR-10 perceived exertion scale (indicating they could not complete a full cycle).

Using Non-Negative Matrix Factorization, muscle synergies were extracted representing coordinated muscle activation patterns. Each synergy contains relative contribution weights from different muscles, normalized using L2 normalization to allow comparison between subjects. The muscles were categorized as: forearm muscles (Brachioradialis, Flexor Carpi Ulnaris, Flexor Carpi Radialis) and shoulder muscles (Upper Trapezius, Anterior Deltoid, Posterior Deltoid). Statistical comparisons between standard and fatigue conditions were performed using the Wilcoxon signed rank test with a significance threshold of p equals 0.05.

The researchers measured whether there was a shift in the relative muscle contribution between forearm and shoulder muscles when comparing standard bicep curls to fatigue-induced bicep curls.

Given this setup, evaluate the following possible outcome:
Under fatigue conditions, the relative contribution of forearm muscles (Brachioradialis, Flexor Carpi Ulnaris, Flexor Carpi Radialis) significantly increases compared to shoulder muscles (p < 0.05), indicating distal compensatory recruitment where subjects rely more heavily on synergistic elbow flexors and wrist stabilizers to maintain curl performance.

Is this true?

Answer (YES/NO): NO